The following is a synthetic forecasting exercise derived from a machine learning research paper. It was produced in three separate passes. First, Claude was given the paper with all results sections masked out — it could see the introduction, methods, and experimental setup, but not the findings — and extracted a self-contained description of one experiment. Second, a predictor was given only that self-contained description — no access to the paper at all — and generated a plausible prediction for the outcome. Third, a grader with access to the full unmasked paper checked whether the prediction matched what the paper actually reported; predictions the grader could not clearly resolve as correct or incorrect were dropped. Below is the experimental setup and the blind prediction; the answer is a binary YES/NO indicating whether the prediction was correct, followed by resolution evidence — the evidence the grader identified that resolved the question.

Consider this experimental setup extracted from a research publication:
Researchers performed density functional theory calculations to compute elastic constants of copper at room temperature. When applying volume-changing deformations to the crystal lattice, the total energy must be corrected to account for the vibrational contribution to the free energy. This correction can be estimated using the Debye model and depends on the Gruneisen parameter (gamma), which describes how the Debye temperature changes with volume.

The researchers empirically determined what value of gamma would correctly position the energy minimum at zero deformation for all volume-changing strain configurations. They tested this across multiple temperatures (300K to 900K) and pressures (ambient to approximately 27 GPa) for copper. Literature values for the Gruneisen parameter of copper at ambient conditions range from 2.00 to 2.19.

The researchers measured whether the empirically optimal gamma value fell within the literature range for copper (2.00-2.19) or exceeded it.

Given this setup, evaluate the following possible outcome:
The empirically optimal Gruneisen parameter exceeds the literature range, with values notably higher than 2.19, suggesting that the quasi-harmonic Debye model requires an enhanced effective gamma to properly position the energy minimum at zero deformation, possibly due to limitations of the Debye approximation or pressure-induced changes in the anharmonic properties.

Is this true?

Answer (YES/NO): NO